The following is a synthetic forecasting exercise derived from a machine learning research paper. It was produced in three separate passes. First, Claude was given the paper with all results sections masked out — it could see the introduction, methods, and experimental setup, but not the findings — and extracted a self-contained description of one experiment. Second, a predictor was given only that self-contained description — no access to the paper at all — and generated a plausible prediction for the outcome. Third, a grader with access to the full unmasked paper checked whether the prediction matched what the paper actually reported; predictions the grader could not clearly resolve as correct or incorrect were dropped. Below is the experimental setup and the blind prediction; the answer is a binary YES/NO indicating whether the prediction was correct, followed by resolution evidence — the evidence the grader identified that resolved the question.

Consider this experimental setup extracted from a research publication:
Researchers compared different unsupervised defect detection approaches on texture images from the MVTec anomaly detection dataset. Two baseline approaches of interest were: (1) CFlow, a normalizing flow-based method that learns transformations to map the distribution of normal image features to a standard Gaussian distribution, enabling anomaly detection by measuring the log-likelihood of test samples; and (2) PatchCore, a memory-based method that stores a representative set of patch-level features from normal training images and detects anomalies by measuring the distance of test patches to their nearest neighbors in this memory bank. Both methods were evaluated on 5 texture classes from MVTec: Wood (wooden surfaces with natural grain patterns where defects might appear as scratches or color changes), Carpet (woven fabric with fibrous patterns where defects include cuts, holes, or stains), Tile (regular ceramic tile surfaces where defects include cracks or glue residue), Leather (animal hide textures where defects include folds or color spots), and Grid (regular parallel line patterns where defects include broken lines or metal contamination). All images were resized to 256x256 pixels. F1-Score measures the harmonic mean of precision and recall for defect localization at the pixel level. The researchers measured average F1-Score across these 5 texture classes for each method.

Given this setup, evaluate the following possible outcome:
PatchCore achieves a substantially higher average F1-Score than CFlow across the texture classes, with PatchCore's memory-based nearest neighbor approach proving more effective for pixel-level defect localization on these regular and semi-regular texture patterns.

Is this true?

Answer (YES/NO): NO